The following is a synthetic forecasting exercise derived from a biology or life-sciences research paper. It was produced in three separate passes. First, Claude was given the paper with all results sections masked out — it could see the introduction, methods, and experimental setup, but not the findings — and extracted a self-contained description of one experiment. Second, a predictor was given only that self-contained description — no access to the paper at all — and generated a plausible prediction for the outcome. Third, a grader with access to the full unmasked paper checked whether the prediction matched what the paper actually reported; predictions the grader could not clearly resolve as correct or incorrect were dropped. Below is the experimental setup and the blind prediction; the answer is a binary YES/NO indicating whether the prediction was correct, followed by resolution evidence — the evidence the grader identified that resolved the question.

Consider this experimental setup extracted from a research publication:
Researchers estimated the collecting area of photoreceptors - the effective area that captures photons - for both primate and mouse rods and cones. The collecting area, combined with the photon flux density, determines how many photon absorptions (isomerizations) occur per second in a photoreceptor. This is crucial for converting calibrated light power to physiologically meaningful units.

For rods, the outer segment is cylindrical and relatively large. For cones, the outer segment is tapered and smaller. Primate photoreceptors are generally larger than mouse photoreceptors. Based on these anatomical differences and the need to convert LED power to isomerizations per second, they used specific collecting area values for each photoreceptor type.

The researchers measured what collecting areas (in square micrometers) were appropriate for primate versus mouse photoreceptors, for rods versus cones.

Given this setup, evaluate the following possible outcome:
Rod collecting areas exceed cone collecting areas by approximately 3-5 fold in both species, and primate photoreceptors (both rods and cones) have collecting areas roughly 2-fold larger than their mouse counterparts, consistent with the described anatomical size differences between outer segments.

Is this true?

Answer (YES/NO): NO